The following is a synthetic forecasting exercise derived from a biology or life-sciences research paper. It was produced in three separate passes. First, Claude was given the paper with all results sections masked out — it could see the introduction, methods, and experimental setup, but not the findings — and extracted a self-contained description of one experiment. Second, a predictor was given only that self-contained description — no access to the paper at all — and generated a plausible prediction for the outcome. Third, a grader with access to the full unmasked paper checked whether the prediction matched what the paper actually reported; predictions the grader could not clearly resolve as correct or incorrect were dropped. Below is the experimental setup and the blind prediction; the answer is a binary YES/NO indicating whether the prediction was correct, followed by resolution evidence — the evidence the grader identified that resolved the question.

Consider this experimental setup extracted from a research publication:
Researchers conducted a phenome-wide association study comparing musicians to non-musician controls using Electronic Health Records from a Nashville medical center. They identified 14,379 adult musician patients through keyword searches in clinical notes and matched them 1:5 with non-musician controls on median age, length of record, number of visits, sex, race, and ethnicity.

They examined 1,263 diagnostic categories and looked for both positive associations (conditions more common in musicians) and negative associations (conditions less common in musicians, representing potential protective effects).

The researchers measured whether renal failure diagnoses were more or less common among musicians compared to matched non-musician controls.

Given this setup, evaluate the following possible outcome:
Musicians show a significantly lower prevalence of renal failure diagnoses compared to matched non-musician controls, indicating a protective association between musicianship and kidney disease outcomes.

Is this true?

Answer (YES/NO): YES